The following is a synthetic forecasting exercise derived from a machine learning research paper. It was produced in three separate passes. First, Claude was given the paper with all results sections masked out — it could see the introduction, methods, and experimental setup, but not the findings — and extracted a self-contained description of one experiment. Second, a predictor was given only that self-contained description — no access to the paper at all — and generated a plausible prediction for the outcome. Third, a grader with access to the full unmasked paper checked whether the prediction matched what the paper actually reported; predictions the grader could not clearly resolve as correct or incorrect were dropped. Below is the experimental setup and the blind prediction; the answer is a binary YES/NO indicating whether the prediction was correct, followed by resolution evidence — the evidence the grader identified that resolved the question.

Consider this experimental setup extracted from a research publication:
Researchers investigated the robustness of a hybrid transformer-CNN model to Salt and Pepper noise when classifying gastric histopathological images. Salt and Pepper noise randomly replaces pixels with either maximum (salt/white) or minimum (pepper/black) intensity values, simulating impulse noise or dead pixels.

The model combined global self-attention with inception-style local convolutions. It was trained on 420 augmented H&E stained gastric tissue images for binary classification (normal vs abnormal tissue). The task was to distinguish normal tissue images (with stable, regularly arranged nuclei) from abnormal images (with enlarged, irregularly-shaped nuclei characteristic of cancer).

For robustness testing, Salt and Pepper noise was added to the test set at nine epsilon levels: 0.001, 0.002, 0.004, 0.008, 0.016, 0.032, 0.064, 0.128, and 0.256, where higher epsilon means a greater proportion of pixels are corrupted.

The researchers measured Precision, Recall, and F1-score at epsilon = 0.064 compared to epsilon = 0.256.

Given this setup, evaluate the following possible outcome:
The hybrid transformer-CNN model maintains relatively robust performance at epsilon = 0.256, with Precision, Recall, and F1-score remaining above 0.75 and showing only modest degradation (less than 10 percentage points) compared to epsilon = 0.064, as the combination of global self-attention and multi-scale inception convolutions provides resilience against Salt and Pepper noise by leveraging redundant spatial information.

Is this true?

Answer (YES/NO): NO